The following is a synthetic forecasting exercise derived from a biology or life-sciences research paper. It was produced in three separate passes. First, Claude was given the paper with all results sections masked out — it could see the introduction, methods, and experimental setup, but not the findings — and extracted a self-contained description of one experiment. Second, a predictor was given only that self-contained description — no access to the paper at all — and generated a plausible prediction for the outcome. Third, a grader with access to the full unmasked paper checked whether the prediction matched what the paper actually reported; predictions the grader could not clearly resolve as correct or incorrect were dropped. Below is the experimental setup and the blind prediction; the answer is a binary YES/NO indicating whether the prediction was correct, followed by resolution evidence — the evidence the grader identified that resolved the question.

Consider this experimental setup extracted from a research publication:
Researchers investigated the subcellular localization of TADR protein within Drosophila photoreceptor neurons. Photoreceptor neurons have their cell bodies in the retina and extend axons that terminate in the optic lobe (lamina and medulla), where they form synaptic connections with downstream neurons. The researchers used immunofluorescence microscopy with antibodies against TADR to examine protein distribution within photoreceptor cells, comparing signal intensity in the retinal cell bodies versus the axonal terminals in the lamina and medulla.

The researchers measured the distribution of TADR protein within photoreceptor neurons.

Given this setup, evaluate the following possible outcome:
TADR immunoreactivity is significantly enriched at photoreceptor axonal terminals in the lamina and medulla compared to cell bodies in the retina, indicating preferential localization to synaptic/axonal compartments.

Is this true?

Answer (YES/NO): YES